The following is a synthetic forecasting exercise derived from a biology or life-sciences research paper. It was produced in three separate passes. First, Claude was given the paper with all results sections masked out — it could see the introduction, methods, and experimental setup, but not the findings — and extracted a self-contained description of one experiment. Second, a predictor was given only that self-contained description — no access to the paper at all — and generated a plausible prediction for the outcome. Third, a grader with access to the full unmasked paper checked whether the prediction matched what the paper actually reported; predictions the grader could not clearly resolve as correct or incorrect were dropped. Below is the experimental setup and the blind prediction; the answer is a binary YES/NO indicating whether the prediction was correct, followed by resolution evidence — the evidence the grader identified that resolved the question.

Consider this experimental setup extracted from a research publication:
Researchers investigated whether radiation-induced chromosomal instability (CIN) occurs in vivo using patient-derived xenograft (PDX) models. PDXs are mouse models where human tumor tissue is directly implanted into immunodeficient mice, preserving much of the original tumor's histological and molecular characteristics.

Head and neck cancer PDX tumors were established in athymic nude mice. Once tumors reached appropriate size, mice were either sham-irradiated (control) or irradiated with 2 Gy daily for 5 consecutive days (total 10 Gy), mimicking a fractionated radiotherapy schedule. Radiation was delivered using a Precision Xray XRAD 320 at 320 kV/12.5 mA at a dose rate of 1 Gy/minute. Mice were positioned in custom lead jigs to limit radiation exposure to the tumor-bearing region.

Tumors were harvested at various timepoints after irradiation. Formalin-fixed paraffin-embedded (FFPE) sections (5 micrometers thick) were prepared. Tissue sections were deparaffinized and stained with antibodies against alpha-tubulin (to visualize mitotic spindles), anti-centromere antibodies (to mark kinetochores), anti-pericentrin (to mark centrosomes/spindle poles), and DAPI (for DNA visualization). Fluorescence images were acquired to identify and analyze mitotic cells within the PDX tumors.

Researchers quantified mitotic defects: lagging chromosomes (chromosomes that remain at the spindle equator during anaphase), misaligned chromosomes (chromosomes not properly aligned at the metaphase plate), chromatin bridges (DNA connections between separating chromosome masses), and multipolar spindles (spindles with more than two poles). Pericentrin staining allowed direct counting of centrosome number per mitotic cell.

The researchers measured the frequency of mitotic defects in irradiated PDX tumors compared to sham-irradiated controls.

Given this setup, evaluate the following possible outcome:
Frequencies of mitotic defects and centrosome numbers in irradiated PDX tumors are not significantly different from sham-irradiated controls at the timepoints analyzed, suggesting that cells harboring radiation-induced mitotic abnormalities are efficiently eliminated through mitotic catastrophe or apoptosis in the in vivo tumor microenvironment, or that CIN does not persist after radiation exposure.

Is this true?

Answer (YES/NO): NO